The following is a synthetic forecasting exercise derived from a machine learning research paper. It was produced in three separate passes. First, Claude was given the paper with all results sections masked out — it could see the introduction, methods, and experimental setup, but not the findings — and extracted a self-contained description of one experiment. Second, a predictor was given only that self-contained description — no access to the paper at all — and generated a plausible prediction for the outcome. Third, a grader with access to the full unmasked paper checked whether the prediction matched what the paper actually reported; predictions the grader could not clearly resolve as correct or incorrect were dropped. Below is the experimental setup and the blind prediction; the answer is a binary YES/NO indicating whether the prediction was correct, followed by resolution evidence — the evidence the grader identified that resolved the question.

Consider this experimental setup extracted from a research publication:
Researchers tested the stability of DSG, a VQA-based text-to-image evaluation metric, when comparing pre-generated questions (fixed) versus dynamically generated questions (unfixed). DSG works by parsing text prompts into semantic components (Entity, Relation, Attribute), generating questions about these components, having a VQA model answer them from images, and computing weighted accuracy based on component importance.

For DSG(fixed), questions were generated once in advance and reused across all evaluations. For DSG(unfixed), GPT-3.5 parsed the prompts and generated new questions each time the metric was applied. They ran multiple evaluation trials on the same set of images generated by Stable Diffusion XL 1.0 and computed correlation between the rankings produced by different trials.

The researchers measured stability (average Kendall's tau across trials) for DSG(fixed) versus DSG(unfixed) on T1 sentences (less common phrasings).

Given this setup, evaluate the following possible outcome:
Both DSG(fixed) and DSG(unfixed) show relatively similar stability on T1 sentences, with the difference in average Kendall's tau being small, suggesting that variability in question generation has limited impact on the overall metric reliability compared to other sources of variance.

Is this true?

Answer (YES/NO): NO